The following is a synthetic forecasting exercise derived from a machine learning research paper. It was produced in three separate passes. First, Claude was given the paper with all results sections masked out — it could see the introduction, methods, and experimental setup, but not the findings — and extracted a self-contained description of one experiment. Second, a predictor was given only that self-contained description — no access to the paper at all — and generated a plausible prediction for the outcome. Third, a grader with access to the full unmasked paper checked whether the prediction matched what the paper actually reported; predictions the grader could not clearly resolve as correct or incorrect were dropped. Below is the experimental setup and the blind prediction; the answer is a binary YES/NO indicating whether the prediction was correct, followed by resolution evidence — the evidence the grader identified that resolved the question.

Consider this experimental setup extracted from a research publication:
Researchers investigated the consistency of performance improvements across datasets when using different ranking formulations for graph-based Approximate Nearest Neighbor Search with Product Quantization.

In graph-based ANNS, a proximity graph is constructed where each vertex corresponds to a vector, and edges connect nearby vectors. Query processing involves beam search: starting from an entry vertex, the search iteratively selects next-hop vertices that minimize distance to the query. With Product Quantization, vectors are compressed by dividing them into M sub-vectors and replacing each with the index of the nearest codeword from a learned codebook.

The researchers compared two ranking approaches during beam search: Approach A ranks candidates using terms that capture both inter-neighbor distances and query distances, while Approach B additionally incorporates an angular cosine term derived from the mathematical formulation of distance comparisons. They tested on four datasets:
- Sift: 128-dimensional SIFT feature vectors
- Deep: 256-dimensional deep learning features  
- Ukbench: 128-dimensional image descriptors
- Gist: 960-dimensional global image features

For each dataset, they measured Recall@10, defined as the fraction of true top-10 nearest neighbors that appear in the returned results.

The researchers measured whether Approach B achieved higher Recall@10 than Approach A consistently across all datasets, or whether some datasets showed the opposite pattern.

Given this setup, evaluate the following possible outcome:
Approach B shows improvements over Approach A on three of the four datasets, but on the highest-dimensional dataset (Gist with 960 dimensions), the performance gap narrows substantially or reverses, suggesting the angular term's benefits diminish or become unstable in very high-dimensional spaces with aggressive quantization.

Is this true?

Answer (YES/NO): NO